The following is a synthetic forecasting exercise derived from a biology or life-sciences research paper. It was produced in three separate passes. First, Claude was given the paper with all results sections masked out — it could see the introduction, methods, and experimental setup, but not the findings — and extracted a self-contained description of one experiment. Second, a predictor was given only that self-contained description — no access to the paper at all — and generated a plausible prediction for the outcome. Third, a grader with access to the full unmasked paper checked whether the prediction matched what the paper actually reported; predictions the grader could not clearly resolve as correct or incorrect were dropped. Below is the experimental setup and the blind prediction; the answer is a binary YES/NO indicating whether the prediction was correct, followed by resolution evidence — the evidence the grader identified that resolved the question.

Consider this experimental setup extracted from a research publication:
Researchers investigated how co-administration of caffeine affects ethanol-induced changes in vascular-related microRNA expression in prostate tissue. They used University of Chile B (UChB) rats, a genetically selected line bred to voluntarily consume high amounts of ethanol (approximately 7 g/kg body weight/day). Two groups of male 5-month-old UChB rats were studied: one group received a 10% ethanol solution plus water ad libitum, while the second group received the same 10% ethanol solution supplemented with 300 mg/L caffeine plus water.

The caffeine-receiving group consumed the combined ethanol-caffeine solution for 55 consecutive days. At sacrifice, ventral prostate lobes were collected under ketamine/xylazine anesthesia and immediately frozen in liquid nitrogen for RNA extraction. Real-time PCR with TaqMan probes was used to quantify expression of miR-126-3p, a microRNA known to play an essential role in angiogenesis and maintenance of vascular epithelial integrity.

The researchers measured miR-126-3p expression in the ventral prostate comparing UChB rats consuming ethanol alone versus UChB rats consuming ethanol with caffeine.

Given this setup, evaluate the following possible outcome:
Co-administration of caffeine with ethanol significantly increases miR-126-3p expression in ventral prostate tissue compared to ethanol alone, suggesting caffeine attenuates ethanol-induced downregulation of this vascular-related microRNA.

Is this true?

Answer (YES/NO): NO